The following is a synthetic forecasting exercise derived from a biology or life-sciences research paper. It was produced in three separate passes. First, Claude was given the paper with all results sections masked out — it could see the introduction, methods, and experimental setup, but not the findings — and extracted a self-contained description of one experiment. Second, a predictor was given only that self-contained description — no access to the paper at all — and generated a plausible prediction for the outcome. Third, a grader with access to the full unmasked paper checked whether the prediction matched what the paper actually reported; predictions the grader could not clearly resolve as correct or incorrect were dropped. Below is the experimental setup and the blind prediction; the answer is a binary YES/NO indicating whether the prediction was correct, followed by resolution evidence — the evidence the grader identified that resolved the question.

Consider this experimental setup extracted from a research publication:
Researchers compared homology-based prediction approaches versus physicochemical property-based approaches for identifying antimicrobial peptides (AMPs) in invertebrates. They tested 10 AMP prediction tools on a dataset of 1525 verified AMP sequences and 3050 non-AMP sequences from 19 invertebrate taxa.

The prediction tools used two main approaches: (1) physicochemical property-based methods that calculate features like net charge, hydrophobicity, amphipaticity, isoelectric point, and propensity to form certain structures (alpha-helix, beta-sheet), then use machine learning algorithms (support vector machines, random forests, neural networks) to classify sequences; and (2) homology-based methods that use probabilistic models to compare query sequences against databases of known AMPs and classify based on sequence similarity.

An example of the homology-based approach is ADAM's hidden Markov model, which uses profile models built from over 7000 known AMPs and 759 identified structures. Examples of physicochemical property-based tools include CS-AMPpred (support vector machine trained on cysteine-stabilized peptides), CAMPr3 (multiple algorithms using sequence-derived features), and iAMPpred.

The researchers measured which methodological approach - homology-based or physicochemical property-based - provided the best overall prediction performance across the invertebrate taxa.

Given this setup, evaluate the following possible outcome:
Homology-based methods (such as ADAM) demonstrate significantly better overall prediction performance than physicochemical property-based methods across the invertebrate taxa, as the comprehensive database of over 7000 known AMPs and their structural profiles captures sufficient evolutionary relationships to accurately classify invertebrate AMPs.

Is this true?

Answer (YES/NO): YES